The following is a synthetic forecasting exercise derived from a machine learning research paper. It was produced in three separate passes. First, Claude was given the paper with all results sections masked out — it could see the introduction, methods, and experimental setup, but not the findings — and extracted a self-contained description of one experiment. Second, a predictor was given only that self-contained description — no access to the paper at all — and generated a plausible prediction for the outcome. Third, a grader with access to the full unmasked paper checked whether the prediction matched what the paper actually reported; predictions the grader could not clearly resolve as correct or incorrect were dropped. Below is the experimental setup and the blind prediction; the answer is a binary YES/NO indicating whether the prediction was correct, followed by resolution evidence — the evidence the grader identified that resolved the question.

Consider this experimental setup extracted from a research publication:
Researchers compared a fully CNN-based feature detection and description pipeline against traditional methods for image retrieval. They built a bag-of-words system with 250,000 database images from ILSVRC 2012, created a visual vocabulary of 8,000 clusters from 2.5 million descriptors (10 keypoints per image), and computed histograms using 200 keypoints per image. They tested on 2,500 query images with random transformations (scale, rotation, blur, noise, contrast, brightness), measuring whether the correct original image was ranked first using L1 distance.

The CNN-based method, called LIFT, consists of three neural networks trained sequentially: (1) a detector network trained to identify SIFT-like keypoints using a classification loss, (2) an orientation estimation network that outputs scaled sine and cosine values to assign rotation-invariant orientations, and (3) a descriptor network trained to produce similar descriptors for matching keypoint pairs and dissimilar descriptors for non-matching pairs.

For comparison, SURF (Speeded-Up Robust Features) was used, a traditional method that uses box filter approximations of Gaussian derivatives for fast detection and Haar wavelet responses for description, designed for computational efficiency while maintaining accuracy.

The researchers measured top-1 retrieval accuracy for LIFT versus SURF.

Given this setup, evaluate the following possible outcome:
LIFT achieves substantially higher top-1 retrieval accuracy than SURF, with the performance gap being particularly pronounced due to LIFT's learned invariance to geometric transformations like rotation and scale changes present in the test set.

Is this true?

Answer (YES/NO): NO